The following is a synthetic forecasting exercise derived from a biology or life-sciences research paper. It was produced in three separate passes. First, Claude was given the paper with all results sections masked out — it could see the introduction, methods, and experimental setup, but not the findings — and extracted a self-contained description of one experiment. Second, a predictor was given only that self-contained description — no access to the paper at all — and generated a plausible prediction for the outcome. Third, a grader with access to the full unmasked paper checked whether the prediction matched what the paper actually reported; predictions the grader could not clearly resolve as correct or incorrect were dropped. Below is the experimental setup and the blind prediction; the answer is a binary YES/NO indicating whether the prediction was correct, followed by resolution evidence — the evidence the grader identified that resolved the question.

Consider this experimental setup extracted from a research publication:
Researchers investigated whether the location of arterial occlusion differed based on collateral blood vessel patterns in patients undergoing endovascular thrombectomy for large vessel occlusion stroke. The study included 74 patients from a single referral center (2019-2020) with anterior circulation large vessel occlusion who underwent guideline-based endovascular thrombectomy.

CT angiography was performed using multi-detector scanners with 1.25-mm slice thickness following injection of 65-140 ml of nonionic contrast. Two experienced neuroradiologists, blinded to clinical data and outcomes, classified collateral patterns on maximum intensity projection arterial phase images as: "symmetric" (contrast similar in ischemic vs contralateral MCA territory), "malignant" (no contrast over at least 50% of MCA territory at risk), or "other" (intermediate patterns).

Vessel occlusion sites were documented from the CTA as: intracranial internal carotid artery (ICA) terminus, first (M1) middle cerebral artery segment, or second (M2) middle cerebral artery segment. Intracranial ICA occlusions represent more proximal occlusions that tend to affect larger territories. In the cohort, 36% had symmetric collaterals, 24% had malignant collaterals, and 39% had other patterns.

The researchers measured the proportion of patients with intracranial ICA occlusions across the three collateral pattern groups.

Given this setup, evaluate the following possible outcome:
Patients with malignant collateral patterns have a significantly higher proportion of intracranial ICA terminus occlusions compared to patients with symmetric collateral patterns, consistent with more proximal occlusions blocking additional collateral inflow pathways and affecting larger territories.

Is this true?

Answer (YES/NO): YES